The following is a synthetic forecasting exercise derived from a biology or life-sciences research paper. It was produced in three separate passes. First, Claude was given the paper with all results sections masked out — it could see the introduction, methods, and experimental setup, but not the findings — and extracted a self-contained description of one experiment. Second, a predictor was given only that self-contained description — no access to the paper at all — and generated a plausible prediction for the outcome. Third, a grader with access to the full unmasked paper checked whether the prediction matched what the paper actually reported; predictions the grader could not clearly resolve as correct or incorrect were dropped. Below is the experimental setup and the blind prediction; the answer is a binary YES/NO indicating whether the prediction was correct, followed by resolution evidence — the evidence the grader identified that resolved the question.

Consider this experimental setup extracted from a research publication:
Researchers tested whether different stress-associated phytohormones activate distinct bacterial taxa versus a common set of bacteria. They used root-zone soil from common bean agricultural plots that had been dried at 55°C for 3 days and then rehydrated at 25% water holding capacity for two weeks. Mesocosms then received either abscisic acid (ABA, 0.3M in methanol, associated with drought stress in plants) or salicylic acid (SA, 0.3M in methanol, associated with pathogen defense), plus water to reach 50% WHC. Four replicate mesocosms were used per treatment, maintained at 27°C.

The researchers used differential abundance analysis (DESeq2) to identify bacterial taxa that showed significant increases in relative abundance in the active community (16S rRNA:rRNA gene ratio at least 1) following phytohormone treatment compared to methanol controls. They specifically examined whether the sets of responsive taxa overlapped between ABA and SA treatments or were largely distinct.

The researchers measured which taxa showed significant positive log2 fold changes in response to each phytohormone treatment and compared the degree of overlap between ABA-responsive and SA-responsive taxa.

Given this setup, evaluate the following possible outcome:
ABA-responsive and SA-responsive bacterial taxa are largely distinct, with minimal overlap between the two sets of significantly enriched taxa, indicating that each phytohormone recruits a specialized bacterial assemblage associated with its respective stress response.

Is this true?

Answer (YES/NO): NO